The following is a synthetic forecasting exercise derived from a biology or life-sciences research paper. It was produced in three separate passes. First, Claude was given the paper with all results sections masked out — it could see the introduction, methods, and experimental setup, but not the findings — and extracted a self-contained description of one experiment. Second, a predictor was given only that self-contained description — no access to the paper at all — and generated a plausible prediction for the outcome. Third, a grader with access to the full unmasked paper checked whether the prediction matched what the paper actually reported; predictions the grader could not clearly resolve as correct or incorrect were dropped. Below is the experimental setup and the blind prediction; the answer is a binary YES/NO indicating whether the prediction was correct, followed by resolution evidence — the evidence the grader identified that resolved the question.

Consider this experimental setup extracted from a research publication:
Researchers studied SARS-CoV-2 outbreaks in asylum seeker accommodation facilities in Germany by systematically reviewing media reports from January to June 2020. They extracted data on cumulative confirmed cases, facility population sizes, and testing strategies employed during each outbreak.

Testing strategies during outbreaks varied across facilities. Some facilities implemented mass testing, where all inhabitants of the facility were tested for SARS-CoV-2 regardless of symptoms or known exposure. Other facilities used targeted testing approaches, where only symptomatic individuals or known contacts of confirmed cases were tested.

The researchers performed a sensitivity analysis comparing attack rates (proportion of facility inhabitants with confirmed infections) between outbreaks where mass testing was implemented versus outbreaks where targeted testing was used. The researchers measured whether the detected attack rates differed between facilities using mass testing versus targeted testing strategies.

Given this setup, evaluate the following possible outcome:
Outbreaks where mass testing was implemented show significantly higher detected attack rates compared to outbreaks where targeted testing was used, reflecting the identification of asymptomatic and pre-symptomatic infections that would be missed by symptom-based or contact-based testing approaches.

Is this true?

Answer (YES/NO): YES